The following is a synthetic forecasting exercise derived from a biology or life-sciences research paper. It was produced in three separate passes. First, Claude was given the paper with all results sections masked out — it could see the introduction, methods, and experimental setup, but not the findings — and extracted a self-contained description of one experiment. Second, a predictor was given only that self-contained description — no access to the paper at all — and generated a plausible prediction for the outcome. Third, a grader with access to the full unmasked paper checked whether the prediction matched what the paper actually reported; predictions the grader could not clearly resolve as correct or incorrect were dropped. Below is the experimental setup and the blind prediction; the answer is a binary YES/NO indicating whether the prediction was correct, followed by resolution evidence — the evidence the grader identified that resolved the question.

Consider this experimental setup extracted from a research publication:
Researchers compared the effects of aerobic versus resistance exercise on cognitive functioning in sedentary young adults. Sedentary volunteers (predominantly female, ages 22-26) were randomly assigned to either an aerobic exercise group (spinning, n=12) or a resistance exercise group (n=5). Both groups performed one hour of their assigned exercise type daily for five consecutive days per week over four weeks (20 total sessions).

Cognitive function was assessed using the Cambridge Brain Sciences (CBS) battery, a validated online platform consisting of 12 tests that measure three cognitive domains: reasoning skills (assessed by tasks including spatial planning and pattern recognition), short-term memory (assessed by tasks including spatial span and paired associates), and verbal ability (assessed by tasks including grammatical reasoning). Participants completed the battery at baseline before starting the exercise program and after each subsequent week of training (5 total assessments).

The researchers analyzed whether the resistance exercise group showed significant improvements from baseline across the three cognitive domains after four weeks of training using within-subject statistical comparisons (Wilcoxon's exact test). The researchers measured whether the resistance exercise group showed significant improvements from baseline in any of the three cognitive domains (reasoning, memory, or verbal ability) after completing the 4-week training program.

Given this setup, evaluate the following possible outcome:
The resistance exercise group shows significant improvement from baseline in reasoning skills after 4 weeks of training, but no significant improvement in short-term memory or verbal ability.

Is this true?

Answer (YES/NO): NO